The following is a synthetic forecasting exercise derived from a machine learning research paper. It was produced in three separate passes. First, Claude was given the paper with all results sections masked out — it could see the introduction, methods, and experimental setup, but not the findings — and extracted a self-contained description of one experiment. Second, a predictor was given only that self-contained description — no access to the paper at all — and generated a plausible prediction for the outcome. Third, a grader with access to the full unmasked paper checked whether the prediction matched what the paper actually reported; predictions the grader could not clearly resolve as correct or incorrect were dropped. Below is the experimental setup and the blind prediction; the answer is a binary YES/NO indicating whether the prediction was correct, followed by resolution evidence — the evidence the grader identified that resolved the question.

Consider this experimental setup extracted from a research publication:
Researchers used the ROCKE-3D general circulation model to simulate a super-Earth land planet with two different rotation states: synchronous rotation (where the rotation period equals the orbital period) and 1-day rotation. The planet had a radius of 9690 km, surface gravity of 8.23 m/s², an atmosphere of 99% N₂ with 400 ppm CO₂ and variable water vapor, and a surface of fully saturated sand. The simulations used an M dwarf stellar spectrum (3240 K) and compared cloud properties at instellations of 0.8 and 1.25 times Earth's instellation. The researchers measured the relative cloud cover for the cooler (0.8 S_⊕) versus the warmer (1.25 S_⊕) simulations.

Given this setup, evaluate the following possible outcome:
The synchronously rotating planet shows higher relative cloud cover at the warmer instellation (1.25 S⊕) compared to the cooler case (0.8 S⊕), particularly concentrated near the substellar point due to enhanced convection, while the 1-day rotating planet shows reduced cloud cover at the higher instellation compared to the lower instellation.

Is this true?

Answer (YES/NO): NO